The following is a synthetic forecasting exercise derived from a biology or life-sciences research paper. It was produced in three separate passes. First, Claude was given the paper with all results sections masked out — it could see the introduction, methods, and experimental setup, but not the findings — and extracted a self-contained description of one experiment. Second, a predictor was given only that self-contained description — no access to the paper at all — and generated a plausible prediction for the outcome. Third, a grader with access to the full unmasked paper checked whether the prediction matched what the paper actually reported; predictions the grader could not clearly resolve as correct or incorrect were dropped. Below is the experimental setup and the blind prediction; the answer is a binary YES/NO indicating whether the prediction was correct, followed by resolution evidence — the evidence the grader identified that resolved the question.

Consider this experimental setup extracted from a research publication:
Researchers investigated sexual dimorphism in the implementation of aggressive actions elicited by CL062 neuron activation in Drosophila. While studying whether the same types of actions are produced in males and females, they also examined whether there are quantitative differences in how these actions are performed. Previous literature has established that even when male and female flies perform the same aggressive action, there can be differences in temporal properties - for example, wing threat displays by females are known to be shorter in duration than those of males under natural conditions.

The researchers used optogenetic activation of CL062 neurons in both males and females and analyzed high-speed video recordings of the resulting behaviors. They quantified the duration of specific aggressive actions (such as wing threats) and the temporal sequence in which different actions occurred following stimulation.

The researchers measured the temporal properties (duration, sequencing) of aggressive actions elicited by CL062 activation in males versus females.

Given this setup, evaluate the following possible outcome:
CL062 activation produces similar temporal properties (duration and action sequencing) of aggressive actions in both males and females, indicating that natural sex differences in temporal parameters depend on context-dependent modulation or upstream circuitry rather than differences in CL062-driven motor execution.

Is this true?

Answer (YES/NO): NO